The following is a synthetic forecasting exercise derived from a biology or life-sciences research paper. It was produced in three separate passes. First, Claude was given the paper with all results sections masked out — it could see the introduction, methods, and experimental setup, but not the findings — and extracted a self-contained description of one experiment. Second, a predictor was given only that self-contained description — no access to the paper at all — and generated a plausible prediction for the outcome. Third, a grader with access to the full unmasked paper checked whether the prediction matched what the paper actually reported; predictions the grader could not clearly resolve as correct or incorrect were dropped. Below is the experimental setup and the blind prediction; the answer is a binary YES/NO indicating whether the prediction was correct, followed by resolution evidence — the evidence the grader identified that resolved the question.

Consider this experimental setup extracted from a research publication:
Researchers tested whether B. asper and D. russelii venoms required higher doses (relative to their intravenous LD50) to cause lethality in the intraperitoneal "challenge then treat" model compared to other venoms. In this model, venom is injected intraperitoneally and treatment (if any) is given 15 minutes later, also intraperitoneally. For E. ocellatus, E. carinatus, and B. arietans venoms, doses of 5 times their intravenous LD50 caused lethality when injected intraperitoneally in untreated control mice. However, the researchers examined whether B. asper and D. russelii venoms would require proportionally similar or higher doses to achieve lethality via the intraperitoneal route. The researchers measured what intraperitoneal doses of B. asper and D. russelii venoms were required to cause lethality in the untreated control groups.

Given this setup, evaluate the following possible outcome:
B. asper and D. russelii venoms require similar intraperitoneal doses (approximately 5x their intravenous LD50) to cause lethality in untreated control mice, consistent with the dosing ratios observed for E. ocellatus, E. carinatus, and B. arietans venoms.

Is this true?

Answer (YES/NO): NO